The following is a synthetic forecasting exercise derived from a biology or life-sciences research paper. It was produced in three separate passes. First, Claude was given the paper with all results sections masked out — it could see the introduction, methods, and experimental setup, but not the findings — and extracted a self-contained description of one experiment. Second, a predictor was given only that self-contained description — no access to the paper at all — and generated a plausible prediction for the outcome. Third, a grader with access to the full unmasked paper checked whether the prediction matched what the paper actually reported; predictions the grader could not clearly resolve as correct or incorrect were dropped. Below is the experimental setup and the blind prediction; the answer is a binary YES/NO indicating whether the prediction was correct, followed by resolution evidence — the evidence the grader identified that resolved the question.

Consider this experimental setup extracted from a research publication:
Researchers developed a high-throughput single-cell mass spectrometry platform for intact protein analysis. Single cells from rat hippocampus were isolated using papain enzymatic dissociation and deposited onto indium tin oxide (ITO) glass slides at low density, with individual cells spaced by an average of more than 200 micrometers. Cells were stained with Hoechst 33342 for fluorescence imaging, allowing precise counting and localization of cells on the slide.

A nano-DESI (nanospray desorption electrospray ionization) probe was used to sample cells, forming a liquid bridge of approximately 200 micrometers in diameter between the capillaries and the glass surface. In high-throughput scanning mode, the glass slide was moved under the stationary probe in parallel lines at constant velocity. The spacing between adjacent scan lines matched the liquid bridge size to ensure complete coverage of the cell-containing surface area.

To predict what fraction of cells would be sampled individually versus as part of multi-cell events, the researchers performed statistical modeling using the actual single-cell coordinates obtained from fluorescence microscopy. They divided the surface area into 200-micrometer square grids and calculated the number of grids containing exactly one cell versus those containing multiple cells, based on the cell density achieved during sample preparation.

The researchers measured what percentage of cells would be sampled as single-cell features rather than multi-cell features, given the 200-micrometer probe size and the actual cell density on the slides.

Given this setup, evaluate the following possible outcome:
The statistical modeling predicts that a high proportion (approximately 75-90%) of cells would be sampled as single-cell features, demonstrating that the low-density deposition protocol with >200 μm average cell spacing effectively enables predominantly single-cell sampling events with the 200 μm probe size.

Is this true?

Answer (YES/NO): YES